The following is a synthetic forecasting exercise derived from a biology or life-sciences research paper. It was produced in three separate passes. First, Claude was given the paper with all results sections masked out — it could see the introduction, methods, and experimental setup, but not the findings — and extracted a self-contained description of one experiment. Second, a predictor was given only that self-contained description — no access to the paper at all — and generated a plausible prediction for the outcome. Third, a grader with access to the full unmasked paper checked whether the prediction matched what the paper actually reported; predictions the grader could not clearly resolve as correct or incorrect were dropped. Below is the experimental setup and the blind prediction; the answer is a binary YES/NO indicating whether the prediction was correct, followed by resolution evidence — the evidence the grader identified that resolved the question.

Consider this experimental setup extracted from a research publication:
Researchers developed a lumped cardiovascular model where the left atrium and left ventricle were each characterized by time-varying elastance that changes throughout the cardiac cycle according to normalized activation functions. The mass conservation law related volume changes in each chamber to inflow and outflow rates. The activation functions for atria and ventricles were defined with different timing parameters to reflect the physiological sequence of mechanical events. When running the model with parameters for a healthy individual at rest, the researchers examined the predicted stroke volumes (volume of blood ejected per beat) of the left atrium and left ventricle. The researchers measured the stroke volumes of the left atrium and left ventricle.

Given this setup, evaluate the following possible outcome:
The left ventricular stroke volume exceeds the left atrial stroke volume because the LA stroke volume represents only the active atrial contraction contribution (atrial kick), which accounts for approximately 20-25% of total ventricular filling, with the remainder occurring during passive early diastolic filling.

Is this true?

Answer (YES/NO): NO